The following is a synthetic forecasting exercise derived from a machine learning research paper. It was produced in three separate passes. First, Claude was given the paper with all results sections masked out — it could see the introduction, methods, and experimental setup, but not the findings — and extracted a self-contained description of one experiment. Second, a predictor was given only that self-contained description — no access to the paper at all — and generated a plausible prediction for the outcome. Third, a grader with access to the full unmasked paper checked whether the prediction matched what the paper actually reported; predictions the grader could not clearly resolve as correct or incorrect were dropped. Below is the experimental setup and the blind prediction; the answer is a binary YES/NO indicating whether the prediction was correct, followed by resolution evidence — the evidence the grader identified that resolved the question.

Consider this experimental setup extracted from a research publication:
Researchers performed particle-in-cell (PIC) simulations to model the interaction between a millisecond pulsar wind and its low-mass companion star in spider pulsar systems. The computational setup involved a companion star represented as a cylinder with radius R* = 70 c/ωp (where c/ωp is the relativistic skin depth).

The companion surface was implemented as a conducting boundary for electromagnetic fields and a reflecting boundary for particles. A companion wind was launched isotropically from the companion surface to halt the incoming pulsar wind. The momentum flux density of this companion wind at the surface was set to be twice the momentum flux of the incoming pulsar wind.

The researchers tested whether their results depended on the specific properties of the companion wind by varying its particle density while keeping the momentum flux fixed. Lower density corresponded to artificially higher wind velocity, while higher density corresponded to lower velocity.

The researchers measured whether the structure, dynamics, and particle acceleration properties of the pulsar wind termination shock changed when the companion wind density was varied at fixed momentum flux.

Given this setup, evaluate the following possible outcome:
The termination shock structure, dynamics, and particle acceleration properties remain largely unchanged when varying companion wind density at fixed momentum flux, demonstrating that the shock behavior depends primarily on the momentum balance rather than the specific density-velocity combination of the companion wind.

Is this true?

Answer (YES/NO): YES